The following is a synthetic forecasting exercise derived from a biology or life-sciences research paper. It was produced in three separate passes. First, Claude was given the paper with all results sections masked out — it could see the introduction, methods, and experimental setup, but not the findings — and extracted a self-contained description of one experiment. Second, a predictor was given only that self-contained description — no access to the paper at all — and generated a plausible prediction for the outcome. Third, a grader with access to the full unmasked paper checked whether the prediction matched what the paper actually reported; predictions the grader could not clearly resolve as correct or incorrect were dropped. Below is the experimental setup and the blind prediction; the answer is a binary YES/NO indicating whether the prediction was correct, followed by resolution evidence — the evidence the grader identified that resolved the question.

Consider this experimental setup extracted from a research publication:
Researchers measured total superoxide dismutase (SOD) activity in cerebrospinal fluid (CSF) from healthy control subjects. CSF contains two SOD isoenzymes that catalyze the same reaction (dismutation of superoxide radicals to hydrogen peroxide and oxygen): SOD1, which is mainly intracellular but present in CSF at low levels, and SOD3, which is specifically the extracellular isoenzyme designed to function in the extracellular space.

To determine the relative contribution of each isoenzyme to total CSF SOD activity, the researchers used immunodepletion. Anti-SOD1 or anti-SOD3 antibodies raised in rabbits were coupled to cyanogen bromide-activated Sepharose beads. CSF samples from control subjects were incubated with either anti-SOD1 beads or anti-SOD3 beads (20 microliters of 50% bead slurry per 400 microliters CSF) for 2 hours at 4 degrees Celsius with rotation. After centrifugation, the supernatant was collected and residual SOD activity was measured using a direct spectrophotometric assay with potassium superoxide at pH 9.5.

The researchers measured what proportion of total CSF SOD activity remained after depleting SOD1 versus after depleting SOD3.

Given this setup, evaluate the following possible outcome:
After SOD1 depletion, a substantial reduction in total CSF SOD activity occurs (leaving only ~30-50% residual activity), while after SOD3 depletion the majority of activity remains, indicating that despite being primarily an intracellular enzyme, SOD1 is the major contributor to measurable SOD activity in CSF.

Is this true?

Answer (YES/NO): YES